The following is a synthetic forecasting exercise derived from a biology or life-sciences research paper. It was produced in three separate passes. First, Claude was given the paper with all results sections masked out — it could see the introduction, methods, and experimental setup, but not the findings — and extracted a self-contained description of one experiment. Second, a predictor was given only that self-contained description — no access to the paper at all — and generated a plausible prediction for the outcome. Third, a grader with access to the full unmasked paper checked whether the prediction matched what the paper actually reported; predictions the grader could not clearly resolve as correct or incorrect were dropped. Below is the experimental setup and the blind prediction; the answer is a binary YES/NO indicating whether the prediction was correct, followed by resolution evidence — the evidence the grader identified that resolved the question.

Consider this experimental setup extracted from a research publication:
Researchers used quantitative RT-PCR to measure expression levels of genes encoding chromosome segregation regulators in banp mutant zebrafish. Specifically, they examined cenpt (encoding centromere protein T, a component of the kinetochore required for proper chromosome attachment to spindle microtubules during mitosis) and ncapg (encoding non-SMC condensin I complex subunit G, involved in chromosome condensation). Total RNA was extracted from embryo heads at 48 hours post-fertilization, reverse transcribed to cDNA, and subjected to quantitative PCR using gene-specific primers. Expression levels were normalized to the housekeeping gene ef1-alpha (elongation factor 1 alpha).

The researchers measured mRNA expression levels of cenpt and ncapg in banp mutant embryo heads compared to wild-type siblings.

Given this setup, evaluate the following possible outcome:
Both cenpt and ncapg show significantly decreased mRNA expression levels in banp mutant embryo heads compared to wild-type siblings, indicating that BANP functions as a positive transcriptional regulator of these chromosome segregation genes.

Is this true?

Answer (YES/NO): YES